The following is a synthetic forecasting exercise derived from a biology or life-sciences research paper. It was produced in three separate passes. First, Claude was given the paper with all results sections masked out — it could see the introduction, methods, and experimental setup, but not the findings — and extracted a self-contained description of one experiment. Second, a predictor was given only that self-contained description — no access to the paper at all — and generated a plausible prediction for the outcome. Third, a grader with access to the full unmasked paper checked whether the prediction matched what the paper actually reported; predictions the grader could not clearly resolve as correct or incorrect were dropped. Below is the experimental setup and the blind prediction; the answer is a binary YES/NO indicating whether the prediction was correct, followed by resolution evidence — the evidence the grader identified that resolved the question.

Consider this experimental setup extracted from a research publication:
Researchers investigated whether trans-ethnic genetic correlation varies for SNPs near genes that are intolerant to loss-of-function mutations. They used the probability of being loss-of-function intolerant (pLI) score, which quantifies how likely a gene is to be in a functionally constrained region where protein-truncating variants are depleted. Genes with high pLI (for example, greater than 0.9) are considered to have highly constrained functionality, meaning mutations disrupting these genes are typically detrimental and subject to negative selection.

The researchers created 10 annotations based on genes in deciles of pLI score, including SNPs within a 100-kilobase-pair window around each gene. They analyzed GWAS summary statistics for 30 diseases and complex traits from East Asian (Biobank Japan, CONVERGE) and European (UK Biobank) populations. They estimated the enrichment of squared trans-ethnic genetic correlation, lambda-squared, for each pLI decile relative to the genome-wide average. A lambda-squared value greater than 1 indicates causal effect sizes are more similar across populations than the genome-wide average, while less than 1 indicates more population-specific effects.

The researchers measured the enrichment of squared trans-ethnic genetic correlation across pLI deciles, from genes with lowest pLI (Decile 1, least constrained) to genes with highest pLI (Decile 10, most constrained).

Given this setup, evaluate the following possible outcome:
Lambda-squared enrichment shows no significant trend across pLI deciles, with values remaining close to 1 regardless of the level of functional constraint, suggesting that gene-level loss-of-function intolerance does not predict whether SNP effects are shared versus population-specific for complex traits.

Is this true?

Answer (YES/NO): YES